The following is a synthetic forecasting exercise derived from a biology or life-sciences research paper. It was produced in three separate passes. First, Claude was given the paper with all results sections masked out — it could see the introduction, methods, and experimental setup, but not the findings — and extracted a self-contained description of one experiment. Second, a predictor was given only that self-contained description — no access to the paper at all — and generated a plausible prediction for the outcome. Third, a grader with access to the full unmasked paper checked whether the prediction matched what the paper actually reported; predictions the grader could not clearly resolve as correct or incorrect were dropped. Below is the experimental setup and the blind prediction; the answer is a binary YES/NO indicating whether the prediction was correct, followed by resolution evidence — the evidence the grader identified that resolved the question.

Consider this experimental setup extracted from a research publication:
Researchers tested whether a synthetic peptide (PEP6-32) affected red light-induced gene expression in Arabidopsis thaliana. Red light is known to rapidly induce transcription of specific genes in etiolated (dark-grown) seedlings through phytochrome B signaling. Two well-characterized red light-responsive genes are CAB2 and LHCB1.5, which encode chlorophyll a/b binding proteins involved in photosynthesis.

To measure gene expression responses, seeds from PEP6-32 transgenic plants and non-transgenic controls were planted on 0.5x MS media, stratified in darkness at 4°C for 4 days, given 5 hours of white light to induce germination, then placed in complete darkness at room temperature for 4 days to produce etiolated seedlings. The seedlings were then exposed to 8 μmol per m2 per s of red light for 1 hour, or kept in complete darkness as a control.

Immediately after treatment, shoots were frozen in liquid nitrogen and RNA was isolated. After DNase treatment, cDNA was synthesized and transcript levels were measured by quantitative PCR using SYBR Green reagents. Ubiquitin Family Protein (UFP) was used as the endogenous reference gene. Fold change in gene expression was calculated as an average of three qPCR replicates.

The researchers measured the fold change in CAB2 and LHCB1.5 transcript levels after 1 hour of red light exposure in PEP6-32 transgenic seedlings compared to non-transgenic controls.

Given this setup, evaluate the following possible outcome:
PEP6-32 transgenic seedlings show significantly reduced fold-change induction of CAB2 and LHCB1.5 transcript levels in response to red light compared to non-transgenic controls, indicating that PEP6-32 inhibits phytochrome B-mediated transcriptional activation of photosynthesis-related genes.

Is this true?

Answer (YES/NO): NO